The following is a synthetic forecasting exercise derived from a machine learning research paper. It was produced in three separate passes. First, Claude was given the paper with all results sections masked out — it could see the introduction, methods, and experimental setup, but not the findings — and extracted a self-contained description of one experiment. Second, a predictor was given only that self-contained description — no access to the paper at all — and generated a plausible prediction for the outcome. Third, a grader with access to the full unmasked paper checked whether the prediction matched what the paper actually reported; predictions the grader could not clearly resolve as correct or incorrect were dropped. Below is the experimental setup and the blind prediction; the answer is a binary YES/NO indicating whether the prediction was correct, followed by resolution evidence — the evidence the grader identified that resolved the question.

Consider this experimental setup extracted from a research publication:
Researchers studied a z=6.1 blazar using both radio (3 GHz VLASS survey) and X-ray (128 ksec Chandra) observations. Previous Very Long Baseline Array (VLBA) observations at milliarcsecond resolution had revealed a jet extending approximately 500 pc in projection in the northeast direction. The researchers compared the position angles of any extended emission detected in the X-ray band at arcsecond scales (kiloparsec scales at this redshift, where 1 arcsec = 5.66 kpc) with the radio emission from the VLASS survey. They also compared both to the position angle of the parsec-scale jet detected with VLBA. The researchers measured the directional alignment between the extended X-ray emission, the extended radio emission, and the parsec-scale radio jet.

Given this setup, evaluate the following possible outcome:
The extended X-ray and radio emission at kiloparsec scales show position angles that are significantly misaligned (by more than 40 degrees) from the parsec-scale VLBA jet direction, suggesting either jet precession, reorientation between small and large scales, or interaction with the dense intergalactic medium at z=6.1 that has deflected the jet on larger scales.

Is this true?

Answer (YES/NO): NO